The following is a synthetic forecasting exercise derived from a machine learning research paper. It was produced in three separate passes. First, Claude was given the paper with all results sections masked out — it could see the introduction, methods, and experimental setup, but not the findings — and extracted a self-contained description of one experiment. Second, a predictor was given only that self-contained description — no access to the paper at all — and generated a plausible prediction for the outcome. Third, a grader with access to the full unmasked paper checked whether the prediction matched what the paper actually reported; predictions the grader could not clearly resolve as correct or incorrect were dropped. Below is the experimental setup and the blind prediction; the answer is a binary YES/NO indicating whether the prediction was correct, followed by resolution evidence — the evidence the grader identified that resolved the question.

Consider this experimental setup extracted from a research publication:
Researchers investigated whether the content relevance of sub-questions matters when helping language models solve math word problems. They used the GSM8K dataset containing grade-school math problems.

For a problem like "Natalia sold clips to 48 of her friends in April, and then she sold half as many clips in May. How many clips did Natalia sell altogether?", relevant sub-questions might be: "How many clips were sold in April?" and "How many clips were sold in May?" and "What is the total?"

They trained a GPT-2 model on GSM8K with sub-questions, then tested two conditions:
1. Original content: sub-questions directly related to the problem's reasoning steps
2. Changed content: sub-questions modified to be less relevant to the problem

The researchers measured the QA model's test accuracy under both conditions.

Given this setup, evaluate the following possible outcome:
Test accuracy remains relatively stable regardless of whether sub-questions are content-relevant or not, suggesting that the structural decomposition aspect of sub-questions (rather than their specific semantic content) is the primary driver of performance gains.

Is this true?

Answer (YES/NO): NO